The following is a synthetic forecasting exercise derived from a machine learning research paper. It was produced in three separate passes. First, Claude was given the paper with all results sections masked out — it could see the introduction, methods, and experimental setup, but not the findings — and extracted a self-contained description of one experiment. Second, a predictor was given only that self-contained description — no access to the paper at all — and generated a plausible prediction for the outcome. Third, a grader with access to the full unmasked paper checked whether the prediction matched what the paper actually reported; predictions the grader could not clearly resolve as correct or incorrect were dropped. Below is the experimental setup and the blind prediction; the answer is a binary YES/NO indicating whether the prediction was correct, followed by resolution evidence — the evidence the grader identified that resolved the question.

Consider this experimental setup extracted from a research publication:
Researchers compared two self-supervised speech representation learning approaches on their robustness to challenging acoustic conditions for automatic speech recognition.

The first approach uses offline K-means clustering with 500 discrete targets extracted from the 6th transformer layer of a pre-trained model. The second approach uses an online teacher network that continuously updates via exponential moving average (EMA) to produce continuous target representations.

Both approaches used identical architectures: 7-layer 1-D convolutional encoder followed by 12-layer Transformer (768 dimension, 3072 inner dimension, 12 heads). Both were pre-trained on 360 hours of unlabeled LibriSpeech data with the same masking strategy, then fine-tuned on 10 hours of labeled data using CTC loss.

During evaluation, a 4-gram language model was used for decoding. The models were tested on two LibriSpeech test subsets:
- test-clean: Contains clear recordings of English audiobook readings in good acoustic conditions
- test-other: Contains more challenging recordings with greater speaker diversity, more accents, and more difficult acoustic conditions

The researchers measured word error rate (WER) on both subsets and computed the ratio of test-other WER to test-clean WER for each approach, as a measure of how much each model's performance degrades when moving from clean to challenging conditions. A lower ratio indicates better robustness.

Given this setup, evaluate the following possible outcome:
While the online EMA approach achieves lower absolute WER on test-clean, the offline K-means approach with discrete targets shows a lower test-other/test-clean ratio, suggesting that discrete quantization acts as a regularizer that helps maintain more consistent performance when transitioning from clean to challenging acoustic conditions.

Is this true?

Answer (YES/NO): NO